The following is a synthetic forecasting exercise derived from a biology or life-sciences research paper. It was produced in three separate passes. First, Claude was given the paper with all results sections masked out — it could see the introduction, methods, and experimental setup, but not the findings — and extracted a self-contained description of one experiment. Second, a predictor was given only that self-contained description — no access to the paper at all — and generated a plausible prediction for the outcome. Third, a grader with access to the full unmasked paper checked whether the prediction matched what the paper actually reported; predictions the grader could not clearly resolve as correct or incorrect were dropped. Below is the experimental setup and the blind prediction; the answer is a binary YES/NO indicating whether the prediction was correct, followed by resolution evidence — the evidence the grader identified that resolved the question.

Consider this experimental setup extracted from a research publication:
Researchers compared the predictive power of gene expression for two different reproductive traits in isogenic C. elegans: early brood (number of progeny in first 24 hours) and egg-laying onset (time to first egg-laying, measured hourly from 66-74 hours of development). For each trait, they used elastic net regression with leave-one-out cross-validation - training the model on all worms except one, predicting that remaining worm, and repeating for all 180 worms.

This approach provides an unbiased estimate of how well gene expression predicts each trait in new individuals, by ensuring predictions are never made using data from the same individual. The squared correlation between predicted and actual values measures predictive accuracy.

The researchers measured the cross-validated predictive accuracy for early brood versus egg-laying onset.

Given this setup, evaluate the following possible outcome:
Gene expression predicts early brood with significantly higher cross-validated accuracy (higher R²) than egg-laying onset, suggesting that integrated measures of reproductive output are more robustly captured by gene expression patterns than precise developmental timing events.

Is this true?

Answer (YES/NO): YES